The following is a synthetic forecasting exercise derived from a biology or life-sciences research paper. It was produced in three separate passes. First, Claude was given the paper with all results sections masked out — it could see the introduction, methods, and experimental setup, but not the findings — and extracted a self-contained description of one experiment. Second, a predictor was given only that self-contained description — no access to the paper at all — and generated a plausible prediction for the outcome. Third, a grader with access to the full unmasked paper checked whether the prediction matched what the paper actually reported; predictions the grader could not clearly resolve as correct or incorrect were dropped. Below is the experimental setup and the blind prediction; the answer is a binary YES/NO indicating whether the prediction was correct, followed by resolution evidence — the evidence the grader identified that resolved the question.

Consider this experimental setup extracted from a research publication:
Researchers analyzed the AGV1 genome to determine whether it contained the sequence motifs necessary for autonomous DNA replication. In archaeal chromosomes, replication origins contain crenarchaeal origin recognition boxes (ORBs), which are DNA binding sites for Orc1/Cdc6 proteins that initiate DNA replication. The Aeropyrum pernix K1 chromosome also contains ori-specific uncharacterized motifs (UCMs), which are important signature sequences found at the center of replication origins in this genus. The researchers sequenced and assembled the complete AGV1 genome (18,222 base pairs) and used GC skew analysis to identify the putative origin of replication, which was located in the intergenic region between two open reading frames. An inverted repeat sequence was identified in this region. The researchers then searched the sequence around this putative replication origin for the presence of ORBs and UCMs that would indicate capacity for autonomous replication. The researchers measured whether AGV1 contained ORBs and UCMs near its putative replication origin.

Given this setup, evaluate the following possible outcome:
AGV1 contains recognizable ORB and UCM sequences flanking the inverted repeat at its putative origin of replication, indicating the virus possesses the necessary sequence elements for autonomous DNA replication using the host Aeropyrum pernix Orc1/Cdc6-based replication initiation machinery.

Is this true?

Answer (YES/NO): NO